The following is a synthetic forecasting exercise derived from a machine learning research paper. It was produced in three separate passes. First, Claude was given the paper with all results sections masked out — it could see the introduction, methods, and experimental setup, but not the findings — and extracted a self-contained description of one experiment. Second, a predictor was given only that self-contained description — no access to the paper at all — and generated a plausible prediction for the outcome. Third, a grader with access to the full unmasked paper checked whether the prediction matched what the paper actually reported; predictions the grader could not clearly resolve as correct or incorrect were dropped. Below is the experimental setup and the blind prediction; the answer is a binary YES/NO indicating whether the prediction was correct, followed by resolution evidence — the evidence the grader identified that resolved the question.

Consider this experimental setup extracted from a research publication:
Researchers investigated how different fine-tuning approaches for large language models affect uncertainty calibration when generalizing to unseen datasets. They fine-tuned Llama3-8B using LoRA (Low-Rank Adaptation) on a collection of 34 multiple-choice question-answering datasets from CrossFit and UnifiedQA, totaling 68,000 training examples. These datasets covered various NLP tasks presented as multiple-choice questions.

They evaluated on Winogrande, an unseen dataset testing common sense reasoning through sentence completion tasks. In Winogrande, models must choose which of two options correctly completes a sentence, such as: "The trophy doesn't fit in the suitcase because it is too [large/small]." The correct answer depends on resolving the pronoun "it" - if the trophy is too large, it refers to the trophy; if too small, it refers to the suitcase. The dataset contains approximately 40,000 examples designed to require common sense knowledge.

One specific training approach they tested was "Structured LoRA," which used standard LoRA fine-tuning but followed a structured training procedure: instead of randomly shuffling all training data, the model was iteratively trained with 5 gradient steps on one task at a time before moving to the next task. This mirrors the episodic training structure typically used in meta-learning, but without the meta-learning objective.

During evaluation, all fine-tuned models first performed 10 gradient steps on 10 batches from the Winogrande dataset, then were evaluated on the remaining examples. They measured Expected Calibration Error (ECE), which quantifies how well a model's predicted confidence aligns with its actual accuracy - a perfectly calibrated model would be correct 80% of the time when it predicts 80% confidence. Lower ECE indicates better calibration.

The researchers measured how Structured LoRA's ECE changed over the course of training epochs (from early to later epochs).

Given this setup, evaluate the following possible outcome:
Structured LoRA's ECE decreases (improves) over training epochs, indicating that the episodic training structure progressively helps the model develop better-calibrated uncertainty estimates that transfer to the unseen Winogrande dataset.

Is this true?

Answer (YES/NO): NO